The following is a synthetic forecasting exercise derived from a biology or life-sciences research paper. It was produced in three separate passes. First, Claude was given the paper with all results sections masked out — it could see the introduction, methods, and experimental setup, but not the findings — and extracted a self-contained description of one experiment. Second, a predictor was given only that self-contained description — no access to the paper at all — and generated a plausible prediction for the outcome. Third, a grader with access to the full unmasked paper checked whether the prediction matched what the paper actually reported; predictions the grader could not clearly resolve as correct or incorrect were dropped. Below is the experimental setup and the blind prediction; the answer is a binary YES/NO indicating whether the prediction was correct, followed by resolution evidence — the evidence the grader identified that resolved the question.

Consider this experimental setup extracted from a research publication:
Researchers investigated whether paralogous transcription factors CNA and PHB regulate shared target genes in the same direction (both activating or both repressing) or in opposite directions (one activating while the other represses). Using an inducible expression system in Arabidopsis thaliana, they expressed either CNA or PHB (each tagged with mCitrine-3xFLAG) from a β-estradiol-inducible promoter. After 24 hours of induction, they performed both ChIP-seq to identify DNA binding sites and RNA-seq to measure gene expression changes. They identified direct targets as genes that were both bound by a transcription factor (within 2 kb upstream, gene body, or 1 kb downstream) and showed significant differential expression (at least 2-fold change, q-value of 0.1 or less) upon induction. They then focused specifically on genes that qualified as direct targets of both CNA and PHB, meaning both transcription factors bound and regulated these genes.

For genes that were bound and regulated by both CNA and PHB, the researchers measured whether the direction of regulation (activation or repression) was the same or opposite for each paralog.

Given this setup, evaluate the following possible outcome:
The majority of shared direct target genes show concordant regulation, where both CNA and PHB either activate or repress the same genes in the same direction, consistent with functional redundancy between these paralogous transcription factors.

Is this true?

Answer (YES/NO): YES